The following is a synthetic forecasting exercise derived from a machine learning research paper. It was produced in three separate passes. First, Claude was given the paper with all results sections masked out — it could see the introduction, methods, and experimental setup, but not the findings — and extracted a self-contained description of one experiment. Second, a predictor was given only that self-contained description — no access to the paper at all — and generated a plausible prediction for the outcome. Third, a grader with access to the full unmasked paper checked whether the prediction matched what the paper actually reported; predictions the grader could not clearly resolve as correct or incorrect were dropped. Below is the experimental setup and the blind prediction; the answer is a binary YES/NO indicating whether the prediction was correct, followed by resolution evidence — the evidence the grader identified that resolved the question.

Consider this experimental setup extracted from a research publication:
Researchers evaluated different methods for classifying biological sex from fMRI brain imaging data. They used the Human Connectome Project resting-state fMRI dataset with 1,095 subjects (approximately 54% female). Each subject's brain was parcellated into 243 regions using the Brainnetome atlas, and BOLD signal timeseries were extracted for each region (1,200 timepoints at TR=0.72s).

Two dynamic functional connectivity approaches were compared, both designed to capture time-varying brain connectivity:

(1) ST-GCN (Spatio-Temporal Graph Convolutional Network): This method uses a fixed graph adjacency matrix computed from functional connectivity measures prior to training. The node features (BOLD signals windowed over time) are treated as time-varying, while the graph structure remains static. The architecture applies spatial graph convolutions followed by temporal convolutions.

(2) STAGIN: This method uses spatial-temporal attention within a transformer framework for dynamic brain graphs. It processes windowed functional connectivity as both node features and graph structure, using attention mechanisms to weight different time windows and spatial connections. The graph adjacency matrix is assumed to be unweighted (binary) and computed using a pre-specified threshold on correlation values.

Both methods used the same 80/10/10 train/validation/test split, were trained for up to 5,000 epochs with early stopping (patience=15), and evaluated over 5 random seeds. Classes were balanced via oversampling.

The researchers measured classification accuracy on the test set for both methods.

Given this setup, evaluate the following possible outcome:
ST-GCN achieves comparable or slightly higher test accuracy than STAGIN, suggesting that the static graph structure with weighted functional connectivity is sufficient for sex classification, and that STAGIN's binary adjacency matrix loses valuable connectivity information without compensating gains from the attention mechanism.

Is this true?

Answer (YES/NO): NO